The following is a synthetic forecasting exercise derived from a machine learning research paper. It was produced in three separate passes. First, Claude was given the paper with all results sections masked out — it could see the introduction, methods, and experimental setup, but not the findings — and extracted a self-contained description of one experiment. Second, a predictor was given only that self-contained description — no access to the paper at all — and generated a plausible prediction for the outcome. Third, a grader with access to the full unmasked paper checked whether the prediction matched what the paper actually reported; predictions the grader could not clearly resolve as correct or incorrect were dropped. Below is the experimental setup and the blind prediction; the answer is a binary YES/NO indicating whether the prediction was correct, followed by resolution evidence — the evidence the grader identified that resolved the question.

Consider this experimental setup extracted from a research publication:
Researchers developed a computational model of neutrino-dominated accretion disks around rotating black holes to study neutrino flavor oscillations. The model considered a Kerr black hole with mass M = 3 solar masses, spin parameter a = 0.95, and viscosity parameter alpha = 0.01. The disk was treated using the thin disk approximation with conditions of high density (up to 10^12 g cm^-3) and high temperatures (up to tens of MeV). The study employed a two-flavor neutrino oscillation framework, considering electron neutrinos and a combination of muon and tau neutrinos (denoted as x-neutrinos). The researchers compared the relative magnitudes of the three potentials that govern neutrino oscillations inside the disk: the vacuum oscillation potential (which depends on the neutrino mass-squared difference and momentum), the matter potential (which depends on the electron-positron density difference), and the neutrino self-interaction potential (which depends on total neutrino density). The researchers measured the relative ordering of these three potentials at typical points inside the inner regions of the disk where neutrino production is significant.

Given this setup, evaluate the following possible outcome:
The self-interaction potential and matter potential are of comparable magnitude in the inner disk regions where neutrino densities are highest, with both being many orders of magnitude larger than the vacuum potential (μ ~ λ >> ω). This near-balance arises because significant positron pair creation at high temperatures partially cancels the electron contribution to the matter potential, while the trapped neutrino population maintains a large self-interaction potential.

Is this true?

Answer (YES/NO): NO